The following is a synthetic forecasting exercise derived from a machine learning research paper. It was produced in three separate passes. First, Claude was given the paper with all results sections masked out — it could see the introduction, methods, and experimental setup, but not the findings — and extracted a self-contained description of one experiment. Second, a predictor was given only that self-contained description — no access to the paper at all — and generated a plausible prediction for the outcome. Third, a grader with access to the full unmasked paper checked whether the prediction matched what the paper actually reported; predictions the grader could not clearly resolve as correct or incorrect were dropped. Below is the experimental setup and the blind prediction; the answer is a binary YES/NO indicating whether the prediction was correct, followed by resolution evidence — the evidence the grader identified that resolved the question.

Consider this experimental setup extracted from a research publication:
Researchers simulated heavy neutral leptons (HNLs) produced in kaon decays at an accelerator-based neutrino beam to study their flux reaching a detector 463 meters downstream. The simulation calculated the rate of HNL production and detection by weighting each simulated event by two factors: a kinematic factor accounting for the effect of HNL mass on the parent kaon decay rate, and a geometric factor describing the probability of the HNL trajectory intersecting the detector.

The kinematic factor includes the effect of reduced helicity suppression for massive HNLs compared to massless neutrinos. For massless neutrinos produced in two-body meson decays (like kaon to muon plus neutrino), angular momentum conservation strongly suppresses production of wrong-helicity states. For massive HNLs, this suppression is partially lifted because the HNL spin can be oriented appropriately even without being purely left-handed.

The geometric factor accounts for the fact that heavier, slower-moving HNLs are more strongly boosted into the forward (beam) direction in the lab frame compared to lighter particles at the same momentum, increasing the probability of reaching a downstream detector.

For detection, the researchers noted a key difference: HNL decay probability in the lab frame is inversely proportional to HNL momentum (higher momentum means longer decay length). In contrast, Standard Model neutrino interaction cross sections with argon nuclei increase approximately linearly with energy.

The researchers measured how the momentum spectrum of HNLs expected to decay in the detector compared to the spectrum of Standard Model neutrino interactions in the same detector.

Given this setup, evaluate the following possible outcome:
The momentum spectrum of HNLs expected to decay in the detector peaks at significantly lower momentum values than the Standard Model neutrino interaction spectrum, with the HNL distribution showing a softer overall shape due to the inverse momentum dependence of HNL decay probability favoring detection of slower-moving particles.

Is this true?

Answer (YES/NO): YES